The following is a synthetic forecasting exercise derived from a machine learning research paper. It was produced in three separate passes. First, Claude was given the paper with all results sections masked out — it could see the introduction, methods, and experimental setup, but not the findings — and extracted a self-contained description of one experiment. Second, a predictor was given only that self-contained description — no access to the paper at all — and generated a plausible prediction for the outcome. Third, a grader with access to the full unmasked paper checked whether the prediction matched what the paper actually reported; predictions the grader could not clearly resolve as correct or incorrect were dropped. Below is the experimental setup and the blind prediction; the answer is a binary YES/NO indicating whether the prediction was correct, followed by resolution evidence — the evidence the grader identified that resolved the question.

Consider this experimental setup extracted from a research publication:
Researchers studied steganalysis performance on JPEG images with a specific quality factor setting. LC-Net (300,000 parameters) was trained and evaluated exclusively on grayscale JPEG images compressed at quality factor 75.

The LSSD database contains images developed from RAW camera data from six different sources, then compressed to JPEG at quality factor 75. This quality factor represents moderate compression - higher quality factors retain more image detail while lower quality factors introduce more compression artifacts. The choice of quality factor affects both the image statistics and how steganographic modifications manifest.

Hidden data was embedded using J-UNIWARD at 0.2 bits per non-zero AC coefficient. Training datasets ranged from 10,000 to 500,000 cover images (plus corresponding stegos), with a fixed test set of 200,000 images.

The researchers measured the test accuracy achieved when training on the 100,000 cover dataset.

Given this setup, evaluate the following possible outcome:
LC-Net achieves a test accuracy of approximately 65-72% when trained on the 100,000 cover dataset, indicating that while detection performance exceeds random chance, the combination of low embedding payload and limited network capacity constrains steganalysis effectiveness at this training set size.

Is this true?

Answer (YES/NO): NO